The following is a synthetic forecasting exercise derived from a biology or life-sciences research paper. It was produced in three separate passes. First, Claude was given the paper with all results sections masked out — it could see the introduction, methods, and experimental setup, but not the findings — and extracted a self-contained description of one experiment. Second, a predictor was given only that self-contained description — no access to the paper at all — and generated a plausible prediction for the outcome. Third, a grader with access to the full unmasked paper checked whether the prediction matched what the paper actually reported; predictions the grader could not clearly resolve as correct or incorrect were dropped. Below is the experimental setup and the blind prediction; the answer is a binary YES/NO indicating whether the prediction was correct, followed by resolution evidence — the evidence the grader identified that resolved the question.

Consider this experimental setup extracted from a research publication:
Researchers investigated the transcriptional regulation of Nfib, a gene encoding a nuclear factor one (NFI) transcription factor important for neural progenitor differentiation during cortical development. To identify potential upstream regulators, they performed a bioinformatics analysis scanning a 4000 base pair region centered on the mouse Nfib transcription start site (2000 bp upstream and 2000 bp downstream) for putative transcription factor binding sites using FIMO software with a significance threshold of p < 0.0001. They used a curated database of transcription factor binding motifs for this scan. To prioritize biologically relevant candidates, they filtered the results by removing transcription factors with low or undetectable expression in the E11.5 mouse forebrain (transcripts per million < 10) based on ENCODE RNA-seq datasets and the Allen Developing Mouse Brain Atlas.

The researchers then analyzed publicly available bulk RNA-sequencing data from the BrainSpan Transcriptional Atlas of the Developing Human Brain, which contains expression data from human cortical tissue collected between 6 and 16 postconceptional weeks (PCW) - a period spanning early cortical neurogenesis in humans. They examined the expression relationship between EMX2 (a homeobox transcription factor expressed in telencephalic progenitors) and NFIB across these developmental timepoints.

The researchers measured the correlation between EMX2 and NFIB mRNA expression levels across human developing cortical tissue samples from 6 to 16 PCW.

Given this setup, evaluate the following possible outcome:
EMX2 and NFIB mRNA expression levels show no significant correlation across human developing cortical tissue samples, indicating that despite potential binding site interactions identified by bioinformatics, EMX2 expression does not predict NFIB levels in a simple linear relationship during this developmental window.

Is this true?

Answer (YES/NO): NO